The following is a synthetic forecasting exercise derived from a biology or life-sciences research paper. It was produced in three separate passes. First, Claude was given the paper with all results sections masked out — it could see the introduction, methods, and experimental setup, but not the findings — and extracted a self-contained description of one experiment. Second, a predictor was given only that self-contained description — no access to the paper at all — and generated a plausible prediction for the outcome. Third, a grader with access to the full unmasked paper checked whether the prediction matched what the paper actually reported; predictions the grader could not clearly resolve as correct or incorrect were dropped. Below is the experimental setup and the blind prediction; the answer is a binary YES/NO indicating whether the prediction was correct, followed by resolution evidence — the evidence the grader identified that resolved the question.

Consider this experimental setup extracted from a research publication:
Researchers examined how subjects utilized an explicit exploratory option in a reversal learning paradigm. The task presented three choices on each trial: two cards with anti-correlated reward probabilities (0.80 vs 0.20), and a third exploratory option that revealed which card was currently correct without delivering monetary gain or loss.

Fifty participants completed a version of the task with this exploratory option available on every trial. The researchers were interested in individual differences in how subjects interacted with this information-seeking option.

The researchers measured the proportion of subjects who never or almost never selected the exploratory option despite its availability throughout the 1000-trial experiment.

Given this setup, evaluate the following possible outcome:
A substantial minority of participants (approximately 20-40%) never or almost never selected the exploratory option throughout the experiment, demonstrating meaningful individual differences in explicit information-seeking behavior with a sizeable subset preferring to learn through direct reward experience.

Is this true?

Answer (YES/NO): NO